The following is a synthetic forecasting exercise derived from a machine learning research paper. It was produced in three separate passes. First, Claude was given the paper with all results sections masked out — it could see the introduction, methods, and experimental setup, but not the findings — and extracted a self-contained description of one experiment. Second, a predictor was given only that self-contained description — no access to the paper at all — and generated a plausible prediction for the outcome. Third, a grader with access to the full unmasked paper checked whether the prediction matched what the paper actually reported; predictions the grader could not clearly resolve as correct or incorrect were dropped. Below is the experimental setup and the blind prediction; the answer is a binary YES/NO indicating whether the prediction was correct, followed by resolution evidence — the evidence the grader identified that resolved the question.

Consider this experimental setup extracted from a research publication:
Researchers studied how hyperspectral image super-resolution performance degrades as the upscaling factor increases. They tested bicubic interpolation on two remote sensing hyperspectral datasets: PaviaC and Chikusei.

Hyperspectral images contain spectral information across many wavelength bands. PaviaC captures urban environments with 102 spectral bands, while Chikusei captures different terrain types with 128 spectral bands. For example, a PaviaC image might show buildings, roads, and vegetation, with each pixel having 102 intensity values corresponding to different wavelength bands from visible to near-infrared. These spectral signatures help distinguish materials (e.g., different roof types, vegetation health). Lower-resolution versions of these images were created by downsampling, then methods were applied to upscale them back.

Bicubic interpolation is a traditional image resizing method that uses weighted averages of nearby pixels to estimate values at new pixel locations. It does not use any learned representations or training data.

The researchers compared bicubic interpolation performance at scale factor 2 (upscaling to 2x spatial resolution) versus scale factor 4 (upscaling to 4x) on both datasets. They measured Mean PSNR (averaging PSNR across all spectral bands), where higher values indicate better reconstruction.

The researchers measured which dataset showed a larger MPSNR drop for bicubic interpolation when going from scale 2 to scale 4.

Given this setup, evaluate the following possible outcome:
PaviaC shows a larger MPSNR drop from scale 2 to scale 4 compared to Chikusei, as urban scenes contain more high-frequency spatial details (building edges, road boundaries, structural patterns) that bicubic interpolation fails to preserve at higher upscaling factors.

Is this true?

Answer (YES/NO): NO